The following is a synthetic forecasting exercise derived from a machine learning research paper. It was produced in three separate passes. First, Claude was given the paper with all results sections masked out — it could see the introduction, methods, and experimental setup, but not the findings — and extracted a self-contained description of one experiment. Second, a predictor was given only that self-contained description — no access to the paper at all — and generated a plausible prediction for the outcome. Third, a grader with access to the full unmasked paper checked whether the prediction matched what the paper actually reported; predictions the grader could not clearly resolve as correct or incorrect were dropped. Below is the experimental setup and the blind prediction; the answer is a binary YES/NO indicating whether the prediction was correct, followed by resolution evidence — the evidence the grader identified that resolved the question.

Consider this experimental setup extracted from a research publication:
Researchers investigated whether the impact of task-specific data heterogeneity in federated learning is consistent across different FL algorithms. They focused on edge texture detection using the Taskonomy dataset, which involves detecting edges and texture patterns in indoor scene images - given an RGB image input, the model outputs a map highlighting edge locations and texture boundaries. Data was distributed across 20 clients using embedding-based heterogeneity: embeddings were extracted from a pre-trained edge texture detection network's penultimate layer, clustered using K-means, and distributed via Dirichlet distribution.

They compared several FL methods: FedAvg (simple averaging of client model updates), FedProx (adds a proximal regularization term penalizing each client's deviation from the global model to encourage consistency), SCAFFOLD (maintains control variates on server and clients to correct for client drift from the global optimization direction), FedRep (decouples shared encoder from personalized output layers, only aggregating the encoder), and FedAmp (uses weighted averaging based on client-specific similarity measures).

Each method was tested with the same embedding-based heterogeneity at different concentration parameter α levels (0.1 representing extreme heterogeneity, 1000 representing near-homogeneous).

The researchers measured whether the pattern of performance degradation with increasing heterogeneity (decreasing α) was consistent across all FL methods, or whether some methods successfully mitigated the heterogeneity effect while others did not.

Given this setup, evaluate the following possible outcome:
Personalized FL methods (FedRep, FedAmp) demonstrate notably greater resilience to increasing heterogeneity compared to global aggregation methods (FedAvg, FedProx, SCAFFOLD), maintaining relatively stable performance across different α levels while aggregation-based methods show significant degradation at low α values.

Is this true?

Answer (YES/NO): NO